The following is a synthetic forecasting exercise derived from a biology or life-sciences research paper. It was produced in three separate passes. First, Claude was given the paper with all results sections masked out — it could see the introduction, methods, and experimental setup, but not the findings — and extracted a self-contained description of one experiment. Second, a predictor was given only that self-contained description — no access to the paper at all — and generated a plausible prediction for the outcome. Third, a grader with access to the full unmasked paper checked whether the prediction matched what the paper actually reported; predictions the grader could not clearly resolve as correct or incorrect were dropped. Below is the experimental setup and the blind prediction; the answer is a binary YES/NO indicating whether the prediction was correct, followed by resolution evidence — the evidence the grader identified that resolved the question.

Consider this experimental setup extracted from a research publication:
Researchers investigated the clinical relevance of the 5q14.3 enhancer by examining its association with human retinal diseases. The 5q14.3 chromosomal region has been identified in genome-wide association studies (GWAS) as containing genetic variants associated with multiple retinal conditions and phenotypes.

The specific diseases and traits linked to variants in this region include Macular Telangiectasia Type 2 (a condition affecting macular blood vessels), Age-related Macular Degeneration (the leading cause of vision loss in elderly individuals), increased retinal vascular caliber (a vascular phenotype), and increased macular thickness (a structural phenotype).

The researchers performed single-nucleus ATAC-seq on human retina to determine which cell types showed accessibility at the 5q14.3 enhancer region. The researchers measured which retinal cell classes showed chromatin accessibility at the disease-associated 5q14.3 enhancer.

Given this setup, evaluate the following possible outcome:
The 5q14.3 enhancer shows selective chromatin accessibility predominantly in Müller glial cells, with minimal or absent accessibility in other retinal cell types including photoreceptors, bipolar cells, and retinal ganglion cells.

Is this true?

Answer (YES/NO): NO